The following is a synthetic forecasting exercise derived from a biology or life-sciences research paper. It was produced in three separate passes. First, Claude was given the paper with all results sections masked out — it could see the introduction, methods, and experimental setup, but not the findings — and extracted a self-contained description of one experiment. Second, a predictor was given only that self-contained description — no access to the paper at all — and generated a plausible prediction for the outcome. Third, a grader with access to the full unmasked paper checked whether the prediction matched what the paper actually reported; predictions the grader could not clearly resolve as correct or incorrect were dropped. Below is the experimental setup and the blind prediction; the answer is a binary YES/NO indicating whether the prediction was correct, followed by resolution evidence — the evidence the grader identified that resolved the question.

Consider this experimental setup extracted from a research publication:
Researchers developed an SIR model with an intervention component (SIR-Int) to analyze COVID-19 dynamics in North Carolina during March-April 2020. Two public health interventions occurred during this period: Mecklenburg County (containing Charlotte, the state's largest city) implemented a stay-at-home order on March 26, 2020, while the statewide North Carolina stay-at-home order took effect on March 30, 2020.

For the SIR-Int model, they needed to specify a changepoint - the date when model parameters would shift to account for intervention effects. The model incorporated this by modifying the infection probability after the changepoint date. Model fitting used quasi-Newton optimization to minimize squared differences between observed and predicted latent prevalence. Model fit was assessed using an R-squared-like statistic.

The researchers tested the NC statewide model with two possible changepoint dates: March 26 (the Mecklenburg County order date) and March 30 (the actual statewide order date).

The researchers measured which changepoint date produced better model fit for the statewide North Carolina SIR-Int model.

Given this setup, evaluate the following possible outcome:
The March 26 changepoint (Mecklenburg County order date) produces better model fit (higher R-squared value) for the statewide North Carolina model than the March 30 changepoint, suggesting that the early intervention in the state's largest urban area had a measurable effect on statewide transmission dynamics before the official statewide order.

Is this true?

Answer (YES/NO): YES